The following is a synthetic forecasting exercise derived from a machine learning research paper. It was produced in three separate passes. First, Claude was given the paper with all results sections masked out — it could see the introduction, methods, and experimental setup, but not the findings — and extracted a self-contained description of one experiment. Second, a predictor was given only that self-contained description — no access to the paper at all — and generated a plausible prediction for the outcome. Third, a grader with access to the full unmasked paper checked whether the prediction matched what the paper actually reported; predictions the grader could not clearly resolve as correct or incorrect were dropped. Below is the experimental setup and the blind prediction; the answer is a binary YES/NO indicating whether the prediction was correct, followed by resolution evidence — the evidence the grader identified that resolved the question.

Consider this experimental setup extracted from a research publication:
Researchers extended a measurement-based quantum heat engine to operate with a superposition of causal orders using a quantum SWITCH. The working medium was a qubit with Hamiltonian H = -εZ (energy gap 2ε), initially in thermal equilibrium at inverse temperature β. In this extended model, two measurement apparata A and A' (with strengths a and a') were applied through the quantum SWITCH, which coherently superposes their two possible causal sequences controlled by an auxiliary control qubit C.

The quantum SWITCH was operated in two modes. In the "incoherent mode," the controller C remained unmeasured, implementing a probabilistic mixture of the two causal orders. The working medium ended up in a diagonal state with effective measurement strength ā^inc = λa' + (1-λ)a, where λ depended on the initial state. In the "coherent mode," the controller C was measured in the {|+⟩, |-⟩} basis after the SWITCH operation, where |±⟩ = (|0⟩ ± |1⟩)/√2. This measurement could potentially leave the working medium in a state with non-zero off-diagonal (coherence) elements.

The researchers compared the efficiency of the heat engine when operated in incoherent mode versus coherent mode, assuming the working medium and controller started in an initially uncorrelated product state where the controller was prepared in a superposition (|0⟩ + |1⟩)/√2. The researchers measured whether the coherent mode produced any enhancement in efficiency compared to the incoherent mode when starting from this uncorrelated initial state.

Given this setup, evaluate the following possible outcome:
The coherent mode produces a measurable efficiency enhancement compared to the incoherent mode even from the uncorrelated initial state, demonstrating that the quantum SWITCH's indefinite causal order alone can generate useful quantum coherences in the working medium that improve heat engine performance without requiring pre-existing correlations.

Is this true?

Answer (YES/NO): NO